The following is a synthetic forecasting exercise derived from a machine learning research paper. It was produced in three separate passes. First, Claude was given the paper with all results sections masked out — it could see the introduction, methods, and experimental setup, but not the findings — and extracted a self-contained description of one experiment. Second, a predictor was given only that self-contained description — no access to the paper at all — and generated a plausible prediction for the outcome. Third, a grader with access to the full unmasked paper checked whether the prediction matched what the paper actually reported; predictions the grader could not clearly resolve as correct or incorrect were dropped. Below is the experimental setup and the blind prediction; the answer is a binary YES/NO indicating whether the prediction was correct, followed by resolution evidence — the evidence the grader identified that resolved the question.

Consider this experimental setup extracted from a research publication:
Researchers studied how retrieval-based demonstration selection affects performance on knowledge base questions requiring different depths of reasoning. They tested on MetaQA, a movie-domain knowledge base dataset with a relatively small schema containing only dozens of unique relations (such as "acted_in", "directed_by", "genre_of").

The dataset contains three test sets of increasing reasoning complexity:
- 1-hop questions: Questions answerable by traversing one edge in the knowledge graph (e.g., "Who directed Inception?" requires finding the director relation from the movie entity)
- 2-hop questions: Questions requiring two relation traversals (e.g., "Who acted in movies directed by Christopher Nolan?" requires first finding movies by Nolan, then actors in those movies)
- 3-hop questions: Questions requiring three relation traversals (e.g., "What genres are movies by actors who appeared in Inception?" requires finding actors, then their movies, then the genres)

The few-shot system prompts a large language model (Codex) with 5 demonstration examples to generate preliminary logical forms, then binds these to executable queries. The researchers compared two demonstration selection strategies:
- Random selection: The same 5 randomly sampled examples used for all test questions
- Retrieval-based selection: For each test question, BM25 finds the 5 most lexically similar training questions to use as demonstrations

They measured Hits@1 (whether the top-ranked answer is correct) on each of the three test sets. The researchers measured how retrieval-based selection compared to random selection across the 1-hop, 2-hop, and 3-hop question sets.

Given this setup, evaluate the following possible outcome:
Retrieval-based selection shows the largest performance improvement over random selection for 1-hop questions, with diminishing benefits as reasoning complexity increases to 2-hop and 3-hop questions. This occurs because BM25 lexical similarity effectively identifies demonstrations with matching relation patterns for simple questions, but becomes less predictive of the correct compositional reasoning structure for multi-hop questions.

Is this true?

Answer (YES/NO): NO